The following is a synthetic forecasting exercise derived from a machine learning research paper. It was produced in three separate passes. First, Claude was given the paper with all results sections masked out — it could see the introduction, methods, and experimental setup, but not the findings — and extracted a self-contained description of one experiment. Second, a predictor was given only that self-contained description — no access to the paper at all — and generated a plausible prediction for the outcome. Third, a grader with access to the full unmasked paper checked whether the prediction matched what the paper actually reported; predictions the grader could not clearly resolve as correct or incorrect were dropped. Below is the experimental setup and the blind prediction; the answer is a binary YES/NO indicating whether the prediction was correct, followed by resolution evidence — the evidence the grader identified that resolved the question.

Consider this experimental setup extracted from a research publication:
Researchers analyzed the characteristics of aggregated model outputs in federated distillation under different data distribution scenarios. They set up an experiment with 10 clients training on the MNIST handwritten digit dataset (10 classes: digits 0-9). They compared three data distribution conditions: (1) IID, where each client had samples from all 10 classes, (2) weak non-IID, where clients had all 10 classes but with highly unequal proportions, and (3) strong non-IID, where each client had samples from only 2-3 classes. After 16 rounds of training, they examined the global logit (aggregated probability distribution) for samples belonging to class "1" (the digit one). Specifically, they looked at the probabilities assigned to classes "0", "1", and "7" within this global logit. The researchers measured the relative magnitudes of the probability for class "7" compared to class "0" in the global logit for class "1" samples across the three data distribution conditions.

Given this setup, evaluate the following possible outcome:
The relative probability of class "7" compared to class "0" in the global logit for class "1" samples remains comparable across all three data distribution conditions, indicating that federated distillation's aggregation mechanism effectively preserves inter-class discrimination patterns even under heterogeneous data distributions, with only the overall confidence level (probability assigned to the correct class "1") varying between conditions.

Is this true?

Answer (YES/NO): NO